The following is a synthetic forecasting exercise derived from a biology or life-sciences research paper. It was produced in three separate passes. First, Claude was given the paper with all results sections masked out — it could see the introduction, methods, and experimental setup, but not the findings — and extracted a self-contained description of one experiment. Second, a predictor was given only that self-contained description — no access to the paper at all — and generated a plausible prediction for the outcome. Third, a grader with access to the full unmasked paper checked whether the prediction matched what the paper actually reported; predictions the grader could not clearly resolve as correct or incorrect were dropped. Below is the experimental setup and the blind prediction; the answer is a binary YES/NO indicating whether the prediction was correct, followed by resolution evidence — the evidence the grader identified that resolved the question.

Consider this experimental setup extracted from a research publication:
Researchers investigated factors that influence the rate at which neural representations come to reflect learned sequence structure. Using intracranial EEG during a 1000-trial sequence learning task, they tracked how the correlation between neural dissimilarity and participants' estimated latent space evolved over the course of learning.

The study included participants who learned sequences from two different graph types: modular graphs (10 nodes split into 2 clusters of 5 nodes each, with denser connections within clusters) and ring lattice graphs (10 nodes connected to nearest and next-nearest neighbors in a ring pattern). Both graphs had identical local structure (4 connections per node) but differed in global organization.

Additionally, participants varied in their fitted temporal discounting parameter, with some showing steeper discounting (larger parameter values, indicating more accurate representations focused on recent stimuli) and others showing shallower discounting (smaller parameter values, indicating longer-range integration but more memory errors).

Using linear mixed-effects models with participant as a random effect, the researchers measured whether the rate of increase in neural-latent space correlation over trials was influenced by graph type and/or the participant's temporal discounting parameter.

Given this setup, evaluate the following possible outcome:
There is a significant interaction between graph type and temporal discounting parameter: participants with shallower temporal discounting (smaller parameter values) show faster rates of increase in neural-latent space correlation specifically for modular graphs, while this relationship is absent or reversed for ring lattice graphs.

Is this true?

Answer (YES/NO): NO